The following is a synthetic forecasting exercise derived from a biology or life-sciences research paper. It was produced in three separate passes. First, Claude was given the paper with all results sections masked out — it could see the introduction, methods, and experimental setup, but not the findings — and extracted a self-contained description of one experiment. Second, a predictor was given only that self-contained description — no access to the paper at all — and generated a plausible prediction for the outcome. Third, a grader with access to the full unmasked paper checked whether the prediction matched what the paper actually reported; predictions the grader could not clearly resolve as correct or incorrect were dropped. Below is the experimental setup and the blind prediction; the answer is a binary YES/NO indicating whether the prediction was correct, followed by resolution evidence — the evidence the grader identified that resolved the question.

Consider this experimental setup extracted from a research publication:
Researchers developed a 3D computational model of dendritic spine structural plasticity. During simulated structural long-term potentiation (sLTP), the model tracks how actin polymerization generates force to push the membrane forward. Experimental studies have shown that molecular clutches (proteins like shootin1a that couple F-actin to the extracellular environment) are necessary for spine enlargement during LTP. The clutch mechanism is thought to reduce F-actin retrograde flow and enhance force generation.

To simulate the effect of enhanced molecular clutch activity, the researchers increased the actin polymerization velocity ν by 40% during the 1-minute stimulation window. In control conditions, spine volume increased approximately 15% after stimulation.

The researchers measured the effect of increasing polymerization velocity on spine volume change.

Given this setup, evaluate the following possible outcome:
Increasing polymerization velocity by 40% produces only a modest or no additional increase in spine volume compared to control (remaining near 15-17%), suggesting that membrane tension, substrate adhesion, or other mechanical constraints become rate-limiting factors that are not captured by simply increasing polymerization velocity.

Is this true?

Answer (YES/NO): NO